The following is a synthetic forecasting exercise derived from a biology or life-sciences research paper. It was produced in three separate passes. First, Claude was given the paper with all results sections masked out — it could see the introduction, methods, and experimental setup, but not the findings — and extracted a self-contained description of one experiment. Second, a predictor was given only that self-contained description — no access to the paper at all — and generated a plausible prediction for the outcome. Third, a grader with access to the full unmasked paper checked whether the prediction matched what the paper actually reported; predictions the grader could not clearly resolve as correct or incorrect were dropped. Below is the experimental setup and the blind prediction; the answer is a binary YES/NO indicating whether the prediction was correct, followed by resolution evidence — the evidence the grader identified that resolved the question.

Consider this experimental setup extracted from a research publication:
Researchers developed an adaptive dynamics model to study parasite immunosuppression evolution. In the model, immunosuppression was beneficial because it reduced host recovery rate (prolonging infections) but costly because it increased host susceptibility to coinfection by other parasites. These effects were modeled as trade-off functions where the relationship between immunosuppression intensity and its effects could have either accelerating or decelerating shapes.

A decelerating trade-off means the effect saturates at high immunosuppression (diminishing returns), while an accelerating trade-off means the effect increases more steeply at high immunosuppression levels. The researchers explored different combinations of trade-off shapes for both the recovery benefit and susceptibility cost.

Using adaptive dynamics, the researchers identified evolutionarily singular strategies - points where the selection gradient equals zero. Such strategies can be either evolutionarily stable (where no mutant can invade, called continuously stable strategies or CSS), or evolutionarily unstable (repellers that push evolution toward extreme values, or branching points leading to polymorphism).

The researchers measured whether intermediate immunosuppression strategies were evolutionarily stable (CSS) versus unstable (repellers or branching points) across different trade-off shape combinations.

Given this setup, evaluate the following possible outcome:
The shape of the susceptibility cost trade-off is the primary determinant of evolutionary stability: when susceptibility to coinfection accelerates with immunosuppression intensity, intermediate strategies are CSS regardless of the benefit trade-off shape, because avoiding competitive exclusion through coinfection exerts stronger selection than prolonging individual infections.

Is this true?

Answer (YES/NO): NO